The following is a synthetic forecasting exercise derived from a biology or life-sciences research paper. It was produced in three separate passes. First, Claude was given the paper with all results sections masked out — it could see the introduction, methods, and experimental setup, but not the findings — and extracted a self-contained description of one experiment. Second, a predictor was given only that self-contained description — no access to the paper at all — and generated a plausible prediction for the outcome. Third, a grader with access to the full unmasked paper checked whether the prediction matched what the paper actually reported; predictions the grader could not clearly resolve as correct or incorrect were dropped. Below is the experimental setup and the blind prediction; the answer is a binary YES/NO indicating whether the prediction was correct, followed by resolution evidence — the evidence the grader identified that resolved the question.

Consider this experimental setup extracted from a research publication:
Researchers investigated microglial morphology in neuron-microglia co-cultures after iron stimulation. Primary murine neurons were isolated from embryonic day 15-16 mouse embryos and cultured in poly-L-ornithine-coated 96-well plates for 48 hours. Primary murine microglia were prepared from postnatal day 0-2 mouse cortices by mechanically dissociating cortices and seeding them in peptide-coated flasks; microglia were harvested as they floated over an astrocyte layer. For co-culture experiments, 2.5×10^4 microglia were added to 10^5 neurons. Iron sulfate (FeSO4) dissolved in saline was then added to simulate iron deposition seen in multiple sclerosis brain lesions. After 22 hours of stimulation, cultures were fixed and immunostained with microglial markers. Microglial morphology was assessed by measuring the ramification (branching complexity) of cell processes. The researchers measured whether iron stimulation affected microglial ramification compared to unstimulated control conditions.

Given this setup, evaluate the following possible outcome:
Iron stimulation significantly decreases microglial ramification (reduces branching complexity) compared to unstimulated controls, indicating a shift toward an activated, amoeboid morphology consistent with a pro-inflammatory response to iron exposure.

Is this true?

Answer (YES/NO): YES